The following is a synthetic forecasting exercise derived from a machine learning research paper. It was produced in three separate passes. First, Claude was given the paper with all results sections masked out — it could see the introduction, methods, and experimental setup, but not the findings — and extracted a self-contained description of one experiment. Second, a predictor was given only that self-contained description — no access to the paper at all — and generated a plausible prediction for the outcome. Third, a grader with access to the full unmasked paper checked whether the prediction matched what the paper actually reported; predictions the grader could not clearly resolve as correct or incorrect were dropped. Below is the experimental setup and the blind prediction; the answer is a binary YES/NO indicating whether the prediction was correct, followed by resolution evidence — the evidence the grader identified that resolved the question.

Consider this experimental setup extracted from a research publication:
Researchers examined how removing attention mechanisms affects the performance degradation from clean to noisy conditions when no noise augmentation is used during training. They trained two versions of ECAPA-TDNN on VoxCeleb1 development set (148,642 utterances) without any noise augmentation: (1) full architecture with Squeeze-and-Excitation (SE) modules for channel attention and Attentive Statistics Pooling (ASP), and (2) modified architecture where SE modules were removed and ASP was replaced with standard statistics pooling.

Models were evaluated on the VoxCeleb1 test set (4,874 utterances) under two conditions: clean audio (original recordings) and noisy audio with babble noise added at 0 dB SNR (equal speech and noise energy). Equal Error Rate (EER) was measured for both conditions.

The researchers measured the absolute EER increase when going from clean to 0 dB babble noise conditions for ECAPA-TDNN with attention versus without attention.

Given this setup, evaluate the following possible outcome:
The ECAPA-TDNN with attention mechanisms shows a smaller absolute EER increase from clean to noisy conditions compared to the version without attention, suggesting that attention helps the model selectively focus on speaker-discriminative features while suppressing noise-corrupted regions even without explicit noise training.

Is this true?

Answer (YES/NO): YES